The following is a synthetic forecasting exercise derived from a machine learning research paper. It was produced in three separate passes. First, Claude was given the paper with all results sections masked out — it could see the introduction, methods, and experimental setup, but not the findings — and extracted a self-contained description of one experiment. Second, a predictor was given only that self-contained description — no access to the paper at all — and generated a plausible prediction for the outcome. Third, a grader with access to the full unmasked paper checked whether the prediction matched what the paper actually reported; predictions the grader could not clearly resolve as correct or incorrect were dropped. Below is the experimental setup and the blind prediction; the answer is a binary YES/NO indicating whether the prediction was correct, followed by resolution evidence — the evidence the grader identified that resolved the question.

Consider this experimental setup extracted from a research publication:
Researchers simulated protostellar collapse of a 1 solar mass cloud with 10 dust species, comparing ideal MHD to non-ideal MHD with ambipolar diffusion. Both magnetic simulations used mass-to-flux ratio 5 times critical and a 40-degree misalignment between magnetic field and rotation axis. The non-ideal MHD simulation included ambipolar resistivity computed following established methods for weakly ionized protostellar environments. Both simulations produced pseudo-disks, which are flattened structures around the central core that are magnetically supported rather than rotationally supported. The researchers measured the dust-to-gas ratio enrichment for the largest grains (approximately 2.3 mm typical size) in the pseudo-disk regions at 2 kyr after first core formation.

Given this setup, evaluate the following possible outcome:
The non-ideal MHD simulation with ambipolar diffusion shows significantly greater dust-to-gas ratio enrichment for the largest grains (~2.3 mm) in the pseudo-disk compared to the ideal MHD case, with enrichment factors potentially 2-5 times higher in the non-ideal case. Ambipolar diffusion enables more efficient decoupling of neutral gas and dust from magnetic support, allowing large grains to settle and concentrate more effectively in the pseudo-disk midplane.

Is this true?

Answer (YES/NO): NO